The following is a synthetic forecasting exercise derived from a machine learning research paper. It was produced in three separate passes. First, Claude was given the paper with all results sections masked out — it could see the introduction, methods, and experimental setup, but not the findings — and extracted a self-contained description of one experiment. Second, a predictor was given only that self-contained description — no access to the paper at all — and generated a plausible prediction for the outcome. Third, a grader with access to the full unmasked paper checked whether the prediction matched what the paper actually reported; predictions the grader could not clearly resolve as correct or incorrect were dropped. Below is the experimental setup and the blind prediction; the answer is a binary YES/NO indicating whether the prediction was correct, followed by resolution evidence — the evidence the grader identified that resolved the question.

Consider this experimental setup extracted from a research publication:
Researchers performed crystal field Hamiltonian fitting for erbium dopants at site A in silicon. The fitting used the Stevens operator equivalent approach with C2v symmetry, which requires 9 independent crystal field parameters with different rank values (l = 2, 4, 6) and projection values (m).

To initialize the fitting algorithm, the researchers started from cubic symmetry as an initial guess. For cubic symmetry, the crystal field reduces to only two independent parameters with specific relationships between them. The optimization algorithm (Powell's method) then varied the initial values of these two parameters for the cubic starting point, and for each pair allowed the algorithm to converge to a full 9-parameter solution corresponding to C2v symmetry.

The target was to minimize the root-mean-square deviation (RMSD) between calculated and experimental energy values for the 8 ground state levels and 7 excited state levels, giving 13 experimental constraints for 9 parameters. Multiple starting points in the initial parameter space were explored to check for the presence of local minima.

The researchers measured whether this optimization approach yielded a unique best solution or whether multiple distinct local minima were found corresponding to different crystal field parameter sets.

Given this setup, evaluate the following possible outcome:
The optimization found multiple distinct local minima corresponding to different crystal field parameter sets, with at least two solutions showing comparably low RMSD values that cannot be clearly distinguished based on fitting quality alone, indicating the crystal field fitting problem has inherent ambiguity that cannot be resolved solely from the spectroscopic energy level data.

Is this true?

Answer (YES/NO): NO